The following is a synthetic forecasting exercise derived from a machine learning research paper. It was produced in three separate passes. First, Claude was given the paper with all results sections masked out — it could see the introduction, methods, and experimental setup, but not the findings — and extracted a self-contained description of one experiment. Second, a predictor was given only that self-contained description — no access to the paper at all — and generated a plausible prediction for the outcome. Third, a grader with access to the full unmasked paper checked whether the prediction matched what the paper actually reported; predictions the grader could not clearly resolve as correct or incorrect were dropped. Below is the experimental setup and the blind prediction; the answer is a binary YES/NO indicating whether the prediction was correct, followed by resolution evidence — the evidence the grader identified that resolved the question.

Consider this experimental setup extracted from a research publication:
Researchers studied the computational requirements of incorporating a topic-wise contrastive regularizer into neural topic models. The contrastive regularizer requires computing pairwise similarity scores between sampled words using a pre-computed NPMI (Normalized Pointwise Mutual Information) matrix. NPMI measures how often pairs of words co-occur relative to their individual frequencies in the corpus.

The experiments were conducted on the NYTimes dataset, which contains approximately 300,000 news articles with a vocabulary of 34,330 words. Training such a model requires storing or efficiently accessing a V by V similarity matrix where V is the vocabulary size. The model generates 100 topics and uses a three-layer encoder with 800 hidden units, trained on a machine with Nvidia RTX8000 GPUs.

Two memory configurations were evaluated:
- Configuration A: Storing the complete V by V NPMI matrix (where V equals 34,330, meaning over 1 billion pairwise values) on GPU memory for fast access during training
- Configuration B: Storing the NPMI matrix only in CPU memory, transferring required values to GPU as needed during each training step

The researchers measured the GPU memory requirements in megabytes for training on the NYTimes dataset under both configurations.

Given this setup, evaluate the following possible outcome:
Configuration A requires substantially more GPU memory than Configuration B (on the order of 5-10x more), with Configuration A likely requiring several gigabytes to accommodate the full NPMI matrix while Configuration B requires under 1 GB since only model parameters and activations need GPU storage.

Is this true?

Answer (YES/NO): NO